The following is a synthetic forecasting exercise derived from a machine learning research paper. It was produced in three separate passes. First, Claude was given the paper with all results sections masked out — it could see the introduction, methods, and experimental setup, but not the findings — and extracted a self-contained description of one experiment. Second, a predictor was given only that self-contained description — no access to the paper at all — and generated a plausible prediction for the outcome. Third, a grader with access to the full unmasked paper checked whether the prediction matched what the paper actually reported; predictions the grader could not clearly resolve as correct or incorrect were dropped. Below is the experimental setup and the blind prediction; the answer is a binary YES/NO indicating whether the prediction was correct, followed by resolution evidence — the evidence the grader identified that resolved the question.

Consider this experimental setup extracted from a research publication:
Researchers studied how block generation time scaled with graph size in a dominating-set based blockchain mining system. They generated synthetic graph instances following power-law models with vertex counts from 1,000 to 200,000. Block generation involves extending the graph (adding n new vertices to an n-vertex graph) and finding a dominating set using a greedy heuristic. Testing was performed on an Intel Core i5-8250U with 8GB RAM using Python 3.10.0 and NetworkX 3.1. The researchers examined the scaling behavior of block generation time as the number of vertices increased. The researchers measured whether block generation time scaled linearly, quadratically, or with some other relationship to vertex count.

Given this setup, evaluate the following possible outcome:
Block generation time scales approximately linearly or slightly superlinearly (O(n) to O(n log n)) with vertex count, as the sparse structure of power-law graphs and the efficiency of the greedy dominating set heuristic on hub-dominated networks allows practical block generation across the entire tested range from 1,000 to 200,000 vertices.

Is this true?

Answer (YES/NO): YES